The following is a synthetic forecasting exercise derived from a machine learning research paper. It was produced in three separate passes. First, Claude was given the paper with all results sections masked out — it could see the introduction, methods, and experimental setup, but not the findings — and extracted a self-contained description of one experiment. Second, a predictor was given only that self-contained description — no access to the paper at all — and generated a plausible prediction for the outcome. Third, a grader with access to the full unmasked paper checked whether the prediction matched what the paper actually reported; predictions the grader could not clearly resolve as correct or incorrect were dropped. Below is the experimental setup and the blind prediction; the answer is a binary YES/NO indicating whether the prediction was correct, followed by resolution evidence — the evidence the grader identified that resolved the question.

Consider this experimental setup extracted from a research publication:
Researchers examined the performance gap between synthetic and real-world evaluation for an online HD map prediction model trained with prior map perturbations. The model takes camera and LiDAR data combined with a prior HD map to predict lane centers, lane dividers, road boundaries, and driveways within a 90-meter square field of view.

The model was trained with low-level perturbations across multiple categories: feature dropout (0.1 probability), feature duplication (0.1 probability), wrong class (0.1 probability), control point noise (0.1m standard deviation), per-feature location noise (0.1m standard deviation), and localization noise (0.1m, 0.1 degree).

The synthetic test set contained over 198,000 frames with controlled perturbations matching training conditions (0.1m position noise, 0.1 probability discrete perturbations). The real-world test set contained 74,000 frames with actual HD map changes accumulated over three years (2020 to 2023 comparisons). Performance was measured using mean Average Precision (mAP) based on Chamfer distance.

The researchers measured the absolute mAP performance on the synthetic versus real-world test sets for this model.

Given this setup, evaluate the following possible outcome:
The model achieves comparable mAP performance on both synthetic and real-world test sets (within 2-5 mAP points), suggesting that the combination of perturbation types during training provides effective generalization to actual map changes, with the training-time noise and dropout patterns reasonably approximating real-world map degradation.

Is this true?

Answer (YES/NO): NO